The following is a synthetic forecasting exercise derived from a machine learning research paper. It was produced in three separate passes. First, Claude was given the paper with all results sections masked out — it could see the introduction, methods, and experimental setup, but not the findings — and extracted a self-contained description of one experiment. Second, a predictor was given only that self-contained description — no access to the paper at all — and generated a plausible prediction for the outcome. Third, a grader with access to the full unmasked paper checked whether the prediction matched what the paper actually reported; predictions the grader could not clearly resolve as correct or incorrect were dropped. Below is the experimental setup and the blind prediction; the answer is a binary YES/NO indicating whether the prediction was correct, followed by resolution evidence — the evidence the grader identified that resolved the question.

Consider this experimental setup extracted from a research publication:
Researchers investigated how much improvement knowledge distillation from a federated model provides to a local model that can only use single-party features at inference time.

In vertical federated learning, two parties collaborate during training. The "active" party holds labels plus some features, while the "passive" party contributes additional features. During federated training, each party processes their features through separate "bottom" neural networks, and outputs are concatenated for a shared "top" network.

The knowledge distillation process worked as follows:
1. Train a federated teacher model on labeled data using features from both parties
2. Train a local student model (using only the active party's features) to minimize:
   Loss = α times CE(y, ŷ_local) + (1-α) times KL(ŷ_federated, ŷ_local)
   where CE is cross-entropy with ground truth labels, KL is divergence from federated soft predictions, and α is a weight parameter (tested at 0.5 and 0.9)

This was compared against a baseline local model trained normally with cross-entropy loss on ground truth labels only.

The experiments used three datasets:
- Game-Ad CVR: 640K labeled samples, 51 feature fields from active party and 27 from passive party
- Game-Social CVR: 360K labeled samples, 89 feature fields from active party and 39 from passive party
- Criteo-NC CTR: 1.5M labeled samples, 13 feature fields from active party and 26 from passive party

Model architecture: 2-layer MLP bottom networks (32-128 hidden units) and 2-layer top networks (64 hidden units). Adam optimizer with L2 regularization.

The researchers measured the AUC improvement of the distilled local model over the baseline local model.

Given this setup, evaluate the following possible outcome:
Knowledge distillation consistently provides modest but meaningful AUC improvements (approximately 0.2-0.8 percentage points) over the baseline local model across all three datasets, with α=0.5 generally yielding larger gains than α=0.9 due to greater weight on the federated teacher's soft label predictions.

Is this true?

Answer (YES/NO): NO